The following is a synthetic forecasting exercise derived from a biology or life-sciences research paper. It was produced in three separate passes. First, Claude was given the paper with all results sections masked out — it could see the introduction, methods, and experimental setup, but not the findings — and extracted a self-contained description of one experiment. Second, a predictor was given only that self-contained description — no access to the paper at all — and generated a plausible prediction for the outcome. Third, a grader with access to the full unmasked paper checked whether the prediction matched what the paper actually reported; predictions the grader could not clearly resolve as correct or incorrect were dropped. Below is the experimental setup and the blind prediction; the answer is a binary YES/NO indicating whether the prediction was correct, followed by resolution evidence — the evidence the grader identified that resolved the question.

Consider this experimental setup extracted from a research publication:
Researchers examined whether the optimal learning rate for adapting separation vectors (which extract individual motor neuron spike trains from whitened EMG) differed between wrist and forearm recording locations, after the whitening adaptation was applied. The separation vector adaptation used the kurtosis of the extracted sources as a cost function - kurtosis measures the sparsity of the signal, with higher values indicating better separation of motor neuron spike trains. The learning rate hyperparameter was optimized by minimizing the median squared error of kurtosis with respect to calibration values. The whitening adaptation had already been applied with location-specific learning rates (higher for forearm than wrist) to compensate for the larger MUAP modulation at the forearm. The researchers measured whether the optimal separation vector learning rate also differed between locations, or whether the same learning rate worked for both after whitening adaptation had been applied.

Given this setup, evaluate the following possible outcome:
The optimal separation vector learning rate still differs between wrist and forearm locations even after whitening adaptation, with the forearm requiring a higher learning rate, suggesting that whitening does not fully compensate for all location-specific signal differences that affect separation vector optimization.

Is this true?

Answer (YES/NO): NO